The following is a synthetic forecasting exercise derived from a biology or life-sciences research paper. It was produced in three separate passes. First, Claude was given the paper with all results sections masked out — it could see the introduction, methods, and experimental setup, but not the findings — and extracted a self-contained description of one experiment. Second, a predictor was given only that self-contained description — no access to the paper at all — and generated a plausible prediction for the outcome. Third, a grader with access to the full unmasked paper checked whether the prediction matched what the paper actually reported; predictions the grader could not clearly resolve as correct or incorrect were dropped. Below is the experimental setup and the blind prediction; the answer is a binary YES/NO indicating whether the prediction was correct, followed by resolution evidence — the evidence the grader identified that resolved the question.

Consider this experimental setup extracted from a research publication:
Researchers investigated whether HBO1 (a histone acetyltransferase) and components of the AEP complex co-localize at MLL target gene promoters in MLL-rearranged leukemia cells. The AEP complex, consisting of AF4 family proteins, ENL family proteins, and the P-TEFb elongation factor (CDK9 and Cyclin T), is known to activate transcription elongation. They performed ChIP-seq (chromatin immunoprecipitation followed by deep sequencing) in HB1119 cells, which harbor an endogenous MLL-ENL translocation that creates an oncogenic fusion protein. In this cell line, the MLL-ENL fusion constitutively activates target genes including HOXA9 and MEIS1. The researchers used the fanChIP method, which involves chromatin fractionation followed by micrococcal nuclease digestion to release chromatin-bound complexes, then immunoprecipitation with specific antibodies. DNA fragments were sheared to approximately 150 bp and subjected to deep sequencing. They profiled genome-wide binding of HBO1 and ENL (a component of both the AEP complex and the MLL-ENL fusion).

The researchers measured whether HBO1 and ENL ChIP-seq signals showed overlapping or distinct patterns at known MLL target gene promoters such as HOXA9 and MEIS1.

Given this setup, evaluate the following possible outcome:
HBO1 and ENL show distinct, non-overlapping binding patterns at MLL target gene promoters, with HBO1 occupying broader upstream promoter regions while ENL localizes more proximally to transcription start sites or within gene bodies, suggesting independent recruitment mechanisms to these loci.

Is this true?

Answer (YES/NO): NO